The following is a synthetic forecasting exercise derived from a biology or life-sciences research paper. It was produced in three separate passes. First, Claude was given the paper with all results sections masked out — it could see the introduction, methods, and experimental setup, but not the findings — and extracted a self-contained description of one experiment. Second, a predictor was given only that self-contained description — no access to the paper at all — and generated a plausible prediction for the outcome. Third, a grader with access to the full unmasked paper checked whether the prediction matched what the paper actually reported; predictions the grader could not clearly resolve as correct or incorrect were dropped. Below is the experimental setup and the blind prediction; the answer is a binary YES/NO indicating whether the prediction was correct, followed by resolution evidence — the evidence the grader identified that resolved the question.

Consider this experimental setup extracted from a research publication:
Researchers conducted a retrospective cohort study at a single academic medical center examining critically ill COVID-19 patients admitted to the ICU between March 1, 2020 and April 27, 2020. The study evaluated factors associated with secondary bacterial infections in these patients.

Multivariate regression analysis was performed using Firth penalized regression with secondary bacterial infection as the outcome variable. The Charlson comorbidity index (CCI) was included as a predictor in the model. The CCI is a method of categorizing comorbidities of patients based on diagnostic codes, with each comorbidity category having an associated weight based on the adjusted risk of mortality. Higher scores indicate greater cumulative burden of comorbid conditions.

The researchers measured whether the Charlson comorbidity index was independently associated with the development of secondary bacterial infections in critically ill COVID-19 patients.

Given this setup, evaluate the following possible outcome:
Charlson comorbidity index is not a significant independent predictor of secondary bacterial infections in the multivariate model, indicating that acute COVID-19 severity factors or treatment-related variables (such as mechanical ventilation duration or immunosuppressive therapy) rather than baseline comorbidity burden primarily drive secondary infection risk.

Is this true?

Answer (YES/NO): YES